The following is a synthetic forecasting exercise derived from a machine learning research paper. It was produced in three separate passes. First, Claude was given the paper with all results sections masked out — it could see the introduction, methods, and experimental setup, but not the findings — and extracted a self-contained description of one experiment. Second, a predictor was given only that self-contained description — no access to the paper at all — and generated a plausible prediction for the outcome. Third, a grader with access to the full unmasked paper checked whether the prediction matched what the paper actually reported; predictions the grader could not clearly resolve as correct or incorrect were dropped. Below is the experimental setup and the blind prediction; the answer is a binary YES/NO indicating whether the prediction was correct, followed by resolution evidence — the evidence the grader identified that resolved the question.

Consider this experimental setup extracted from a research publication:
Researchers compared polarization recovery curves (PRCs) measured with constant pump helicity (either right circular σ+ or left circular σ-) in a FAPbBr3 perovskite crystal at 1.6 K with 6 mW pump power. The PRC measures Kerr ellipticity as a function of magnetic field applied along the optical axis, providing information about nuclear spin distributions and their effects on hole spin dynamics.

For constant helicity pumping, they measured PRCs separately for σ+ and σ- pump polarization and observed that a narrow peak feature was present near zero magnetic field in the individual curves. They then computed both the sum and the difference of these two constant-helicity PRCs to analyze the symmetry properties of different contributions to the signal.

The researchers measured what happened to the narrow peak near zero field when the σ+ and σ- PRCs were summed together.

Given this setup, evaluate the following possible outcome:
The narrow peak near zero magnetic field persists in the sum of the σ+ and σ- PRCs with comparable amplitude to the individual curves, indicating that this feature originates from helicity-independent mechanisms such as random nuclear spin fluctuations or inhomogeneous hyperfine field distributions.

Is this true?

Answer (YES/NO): NO